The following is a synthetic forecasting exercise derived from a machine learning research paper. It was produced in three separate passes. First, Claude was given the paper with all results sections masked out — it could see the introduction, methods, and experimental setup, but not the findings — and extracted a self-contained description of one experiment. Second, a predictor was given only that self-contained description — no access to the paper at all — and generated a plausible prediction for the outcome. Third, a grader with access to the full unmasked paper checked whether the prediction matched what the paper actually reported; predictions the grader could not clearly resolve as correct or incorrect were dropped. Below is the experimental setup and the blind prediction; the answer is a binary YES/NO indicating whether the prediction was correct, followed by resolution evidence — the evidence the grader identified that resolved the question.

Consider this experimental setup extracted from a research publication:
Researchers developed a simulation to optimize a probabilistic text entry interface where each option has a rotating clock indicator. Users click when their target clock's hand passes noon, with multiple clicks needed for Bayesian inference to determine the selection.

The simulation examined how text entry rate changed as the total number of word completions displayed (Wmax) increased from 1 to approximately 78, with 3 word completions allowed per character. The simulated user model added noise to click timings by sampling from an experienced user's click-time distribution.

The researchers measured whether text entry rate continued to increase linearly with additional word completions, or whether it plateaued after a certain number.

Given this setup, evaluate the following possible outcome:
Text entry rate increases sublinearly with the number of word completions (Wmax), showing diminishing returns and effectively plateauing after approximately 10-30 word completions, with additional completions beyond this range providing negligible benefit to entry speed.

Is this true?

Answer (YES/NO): NO